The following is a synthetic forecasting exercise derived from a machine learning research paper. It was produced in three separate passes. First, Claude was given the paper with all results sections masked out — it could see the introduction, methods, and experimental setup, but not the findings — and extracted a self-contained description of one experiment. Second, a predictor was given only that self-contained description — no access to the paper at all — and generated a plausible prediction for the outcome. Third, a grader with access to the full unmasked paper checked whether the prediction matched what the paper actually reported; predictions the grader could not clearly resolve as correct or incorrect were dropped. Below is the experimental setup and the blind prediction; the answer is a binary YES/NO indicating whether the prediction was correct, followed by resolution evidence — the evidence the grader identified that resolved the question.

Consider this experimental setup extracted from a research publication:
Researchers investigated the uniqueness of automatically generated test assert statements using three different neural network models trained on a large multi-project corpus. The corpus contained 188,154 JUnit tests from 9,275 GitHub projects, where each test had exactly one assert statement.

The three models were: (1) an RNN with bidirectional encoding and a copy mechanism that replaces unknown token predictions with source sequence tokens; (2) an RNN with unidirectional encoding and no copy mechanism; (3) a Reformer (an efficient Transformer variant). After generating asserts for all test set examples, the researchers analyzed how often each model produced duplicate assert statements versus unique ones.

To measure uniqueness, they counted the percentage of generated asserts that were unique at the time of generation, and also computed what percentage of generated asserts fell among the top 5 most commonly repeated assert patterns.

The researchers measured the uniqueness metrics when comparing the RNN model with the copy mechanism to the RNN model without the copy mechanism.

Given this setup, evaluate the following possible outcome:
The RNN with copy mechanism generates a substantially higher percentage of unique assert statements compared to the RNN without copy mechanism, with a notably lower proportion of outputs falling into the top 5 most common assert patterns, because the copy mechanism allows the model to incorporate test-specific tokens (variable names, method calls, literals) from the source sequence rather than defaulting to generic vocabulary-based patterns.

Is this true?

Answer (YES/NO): YES